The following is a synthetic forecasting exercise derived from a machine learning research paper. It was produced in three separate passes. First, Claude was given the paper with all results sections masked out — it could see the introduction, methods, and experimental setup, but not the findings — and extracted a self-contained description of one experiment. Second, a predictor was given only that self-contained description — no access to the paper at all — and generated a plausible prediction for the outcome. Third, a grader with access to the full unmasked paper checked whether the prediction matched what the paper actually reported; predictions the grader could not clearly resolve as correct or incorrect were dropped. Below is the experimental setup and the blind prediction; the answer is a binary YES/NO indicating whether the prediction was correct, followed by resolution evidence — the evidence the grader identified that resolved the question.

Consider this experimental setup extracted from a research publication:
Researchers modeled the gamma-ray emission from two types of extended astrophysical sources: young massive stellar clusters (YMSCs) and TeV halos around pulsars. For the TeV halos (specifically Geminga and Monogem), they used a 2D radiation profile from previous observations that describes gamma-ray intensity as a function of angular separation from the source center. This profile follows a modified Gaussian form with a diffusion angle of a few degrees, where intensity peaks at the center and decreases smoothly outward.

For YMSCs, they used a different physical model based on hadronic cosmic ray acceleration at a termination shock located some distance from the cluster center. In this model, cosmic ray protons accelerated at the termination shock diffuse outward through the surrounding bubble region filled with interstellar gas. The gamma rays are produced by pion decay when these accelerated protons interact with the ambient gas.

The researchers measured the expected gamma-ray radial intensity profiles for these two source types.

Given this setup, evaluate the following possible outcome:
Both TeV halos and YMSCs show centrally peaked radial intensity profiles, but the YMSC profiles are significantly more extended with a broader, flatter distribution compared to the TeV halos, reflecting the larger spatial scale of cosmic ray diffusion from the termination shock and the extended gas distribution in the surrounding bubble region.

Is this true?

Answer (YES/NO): NO